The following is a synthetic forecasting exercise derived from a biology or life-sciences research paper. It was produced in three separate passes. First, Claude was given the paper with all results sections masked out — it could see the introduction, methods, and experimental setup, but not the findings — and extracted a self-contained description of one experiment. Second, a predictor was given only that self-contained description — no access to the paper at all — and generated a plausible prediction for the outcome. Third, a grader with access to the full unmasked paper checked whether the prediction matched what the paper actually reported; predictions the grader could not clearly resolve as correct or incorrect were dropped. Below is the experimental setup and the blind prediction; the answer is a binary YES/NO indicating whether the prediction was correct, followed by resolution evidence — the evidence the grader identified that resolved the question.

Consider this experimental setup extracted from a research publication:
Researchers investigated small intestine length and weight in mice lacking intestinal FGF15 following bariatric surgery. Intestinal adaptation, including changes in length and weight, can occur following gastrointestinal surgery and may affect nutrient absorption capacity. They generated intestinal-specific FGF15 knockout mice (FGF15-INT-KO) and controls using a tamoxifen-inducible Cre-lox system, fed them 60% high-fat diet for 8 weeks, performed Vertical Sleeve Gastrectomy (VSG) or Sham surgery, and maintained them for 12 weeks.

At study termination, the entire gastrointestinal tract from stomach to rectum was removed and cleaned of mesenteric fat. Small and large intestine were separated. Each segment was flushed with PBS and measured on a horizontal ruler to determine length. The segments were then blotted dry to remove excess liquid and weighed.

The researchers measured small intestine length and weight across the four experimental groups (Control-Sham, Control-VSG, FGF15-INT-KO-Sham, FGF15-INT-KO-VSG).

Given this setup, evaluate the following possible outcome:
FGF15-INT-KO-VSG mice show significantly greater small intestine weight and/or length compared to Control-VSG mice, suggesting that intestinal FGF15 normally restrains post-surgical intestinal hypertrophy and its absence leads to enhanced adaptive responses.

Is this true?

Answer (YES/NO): NO